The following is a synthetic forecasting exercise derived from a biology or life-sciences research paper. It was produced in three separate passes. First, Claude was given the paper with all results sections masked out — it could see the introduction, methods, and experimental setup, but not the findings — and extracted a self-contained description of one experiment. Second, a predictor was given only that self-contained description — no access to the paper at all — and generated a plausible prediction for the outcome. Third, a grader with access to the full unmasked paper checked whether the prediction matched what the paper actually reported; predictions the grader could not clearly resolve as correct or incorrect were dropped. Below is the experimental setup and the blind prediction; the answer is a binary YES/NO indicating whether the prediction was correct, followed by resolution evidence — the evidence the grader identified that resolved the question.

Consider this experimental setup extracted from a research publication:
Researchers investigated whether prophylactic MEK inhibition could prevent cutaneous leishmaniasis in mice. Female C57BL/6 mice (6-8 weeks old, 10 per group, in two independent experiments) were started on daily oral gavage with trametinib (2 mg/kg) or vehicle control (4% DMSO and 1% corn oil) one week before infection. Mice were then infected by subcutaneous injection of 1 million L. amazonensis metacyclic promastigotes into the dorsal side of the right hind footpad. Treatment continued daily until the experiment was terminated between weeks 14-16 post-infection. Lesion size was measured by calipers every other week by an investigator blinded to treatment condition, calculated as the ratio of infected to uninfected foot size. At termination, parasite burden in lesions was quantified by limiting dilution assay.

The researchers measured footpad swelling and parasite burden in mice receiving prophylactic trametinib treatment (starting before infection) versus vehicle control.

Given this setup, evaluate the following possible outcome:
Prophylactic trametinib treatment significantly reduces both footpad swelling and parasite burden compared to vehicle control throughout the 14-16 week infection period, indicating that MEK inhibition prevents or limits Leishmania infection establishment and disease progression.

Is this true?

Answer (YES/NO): YES